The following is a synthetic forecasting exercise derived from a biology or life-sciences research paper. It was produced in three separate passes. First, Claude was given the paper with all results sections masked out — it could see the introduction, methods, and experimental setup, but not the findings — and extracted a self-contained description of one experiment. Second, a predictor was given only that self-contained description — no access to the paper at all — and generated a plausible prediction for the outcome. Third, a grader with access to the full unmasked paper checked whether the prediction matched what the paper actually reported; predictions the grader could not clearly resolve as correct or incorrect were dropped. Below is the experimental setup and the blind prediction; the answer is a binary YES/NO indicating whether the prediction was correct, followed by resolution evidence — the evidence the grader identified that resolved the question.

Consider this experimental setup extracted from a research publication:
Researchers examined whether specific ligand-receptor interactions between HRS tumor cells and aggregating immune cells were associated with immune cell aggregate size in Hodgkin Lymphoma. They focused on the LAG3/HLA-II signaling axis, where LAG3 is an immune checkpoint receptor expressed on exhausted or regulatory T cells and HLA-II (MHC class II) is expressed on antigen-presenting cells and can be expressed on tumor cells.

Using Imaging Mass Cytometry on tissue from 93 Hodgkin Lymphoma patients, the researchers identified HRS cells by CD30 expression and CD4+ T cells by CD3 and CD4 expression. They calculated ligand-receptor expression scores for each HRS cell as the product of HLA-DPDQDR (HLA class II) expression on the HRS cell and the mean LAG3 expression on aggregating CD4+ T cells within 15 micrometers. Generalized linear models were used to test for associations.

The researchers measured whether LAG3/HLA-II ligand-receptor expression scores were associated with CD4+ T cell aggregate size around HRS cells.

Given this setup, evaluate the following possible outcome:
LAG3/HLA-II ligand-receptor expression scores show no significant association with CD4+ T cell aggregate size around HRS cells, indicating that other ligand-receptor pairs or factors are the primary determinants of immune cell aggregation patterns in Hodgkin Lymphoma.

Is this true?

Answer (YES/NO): NO